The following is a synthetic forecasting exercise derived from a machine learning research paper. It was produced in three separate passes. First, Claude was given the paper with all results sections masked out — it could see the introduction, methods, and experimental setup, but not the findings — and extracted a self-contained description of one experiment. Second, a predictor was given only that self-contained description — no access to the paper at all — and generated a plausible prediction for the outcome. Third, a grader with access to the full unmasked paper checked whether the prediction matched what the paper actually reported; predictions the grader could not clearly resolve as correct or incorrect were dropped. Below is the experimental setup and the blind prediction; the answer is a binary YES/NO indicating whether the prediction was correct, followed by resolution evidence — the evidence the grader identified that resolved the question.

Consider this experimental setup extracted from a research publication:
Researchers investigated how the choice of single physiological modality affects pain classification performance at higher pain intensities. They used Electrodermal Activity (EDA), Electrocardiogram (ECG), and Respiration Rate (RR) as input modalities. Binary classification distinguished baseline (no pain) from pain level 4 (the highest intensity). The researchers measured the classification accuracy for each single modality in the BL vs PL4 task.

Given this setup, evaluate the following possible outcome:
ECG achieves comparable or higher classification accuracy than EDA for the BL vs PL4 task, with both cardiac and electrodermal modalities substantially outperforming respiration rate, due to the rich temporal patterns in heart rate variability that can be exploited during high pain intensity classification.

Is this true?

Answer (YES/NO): NO